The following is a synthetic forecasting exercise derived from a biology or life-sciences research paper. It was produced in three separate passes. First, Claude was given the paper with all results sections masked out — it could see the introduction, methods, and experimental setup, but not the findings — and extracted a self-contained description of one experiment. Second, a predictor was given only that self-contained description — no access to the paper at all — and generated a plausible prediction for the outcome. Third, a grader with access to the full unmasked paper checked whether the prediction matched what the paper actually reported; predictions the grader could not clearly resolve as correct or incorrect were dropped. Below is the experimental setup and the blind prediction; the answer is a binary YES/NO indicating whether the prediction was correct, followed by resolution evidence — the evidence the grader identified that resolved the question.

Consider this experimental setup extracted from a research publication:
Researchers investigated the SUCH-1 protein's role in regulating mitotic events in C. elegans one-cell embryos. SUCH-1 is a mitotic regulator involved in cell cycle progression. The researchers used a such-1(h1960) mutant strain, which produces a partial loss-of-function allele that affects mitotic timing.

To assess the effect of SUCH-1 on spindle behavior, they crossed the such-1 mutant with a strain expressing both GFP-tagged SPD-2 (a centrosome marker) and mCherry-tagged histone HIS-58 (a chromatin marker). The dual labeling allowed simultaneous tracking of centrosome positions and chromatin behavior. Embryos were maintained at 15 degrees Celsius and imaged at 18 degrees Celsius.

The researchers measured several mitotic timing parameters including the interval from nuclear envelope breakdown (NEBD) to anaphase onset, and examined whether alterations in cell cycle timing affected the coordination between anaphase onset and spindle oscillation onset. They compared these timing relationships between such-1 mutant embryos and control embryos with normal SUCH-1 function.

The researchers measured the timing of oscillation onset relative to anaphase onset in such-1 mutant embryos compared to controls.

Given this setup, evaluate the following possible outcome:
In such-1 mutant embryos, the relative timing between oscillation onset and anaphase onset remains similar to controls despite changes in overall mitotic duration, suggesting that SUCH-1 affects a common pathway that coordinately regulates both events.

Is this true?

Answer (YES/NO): NO